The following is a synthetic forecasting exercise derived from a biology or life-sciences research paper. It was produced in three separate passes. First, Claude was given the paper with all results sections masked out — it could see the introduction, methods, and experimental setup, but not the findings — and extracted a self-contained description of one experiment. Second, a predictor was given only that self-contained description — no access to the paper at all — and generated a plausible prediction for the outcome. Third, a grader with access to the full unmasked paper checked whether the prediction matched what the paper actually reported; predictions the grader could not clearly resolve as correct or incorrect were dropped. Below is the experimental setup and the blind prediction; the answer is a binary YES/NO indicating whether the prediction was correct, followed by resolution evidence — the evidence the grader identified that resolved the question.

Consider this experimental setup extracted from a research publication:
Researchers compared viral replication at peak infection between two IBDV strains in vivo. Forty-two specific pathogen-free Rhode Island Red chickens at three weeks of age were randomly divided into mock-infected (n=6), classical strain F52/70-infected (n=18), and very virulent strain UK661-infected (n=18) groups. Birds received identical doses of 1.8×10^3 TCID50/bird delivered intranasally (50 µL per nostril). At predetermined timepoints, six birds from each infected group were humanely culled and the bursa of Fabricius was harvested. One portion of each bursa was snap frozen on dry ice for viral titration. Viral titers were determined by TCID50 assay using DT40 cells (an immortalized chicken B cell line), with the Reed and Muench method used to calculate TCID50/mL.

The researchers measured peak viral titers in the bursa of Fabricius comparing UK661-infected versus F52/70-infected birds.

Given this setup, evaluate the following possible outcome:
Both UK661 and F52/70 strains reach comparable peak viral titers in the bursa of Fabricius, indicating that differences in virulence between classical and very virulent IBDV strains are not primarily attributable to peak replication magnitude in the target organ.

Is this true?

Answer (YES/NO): YES